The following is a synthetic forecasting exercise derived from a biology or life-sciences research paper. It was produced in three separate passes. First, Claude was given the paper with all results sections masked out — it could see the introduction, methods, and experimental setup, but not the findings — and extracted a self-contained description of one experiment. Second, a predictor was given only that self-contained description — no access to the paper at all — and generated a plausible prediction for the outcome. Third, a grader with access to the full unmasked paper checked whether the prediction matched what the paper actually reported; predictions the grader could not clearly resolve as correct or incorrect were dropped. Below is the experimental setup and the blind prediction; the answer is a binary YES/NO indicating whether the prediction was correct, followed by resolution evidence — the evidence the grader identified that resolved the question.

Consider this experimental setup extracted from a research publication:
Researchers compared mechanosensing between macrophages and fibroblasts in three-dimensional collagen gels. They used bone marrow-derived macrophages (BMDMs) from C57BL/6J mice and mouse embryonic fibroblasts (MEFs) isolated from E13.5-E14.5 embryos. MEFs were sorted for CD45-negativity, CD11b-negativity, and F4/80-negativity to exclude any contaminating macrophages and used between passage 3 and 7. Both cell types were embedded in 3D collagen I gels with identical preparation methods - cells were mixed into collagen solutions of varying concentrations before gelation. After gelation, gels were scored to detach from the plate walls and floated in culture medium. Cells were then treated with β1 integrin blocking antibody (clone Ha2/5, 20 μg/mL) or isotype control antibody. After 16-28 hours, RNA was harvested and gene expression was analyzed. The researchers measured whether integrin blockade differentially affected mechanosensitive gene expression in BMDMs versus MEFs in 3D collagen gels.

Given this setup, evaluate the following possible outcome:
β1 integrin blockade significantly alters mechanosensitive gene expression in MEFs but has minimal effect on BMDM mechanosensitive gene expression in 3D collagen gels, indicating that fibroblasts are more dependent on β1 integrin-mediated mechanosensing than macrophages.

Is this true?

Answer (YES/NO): YES